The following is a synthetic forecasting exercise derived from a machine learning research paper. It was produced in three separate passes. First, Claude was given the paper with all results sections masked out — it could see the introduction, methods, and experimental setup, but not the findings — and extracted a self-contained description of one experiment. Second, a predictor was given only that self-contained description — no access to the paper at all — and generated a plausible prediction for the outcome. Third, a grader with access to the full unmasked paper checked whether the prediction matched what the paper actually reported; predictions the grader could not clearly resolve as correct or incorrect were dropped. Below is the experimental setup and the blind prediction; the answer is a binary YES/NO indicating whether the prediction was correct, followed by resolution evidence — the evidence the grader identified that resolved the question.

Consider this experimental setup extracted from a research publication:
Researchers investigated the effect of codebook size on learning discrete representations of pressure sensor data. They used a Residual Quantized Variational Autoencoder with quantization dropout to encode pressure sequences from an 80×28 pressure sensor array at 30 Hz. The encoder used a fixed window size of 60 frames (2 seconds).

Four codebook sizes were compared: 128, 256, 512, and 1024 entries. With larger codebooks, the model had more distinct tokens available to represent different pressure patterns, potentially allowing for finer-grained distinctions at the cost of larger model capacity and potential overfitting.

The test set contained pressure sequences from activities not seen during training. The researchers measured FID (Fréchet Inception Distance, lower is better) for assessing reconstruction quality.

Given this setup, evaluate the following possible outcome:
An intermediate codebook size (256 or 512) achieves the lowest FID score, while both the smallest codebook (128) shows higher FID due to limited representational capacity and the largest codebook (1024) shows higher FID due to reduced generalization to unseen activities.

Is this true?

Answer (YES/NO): NO